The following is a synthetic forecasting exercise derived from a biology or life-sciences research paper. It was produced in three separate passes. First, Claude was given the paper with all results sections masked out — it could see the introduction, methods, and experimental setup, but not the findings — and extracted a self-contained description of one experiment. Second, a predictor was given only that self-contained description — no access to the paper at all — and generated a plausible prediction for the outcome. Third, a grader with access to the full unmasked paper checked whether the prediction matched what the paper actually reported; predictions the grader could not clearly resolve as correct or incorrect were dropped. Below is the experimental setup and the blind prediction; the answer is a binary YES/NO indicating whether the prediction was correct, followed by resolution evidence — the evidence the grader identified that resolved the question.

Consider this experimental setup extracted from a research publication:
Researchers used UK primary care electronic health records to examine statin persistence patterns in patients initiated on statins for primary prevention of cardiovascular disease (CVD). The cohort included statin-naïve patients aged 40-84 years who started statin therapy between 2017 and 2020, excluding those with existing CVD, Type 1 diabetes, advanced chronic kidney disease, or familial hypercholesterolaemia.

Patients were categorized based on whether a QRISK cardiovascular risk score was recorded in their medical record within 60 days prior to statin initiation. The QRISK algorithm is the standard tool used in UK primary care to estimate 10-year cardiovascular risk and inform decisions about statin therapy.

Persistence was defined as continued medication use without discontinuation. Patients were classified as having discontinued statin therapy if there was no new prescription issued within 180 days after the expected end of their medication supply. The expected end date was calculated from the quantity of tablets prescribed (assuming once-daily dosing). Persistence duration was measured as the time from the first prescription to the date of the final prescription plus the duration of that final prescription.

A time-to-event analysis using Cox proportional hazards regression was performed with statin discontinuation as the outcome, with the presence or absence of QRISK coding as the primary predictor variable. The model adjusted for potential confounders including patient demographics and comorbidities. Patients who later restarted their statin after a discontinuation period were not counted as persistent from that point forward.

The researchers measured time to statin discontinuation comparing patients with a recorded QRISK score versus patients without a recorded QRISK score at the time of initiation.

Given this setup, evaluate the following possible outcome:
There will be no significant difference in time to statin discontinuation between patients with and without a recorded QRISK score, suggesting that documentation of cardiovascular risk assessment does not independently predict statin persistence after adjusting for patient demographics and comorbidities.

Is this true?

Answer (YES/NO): NO